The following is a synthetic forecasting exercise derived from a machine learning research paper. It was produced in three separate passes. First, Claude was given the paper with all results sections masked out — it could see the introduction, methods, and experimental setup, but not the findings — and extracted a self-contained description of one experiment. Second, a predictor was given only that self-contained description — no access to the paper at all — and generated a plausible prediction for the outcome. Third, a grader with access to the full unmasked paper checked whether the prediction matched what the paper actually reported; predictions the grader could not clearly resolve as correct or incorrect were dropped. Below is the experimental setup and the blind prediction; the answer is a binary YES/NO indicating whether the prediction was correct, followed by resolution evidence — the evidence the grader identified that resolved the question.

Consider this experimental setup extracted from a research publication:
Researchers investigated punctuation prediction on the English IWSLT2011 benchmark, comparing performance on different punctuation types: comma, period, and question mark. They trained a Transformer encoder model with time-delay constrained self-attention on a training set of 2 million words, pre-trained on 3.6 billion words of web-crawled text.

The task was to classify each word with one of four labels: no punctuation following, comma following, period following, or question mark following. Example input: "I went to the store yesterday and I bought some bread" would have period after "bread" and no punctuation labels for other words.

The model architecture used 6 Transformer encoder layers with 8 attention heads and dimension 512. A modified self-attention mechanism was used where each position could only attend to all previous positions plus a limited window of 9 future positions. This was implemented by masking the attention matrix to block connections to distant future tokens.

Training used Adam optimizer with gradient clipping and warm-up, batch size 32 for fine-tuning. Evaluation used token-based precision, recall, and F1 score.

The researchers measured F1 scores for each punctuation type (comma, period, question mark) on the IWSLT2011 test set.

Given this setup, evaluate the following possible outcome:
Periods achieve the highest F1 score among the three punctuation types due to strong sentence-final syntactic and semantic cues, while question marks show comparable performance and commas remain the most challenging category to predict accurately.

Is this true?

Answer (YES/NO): YES